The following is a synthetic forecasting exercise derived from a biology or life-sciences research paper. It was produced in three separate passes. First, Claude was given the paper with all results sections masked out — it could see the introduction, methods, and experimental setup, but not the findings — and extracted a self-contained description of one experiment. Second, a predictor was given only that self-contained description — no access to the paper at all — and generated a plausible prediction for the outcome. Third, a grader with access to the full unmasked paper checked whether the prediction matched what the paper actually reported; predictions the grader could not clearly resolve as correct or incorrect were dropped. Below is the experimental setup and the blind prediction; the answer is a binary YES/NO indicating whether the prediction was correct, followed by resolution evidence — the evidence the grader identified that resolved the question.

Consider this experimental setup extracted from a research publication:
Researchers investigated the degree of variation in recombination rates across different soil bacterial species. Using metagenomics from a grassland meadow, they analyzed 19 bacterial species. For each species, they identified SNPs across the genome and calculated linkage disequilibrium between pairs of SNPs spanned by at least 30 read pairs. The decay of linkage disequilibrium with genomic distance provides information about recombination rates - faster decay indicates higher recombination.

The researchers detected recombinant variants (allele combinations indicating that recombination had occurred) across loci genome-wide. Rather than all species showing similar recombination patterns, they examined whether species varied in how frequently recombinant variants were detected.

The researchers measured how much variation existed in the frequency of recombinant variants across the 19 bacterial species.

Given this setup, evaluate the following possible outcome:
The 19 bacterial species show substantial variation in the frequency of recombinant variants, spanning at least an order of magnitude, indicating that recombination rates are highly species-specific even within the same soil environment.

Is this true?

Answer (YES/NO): NO